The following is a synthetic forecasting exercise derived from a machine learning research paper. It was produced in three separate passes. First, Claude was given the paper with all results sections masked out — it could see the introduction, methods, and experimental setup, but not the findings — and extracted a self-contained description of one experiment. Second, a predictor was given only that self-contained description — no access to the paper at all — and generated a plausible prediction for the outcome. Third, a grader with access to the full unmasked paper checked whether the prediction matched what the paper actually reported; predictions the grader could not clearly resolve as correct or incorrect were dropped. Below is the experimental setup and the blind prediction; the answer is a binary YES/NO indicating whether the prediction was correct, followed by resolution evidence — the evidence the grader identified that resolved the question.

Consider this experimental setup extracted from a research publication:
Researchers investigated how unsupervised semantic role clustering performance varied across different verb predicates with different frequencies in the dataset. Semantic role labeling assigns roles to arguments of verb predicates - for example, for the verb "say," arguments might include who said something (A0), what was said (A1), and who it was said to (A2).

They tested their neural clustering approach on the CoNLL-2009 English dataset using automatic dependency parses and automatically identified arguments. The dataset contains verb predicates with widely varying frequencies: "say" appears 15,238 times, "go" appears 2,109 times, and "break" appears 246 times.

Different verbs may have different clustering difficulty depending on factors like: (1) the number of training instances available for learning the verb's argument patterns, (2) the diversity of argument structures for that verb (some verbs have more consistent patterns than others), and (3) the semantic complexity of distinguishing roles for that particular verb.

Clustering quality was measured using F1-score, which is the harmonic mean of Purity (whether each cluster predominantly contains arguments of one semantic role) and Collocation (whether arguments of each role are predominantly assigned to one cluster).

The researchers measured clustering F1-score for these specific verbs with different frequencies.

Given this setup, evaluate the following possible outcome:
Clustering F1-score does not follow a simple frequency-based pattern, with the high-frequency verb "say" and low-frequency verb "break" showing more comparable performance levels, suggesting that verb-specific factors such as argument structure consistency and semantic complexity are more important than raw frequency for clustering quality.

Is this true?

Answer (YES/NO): NO